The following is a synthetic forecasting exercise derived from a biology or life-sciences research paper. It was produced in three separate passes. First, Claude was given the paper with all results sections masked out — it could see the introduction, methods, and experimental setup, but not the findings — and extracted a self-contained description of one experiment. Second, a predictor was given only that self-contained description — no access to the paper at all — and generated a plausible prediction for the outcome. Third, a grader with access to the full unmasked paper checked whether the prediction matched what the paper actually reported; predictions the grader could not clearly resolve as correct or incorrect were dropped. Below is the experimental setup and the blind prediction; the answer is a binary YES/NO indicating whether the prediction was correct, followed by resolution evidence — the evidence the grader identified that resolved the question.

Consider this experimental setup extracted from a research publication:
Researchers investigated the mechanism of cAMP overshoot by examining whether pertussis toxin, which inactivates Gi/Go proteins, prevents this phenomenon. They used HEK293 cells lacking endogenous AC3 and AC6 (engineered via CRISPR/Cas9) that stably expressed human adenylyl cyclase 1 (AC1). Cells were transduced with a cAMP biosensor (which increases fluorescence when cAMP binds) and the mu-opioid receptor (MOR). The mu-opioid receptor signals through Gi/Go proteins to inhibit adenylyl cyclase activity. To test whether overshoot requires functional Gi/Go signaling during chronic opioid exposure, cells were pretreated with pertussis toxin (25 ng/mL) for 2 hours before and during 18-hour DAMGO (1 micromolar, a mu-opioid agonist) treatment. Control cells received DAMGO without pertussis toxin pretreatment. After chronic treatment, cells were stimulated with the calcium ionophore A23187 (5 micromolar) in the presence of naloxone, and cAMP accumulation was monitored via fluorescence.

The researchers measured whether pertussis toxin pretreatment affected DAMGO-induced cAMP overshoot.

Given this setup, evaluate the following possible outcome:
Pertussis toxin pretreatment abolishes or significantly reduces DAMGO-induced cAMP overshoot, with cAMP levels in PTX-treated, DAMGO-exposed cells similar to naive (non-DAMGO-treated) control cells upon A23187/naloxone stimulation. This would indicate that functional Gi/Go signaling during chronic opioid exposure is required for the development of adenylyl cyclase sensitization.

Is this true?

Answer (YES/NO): NO